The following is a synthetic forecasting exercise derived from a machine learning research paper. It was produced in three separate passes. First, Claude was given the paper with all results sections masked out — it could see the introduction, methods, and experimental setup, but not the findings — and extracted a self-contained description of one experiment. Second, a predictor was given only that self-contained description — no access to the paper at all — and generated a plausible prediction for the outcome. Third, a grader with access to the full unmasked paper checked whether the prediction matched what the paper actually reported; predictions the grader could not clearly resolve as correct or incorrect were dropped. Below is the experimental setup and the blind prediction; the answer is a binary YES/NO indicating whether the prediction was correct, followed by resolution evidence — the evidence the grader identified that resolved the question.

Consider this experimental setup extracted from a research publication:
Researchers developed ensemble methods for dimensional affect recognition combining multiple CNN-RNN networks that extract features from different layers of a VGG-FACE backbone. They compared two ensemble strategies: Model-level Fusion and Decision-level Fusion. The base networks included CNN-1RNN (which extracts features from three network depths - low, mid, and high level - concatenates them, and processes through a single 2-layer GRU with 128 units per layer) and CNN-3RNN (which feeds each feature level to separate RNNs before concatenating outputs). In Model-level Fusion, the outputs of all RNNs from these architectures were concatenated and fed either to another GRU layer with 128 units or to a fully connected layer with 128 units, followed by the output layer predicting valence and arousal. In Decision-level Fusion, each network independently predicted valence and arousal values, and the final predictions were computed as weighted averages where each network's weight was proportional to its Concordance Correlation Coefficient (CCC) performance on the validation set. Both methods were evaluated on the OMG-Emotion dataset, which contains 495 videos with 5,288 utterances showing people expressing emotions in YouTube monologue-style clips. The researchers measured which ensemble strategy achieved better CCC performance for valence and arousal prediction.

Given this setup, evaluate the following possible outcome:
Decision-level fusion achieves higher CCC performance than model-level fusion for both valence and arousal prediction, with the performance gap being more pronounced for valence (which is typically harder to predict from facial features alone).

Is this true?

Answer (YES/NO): NO